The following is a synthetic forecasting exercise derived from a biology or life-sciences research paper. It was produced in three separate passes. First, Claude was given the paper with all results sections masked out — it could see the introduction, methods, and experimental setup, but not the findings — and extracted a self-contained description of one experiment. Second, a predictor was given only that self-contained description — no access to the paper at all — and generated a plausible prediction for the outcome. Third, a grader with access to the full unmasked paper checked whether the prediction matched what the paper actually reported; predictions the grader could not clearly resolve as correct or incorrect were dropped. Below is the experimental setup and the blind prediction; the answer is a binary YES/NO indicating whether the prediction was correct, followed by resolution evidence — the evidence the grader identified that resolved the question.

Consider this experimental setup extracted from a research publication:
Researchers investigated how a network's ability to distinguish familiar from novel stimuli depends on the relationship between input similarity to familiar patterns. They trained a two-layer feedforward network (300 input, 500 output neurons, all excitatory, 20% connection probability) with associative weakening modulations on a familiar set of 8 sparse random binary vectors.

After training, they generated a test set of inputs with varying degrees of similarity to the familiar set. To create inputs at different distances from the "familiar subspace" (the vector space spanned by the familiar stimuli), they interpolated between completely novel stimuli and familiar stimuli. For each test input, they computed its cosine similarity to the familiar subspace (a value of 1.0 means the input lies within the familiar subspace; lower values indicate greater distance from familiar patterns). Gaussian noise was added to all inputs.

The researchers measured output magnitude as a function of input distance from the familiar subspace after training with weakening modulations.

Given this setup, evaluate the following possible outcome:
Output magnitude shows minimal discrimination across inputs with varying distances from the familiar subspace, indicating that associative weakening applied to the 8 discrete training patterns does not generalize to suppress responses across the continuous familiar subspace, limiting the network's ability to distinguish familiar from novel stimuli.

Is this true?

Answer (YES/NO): NO